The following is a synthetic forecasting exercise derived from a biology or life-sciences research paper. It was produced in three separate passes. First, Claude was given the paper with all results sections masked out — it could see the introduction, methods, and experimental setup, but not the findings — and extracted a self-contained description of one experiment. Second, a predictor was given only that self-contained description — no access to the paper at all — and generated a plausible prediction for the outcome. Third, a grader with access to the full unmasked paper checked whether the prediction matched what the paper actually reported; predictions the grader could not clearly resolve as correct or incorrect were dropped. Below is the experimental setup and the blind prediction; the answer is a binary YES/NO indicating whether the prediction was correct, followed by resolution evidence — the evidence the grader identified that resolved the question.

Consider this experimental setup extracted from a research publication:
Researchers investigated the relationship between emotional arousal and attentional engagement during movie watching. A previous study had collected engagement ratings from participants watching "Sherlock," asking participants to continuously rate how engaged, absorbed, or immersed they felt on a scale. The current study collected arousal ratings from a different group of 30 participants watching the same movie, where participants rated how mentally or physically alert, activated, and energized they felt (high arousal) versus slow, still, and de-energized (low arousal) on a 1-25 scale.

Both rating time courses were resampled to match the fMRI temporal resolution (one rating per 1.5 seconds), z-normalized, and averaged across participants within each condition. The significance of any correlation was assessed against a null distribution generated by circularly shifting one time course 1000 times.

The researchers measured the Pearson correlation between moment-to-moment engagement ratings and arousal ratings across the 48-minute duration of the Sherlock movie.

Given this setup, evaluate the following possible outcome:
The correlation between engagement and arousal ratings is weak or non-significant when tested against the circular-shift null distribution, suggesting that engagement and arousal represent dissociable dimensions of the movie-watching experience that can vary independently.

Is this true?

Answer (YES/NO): NO